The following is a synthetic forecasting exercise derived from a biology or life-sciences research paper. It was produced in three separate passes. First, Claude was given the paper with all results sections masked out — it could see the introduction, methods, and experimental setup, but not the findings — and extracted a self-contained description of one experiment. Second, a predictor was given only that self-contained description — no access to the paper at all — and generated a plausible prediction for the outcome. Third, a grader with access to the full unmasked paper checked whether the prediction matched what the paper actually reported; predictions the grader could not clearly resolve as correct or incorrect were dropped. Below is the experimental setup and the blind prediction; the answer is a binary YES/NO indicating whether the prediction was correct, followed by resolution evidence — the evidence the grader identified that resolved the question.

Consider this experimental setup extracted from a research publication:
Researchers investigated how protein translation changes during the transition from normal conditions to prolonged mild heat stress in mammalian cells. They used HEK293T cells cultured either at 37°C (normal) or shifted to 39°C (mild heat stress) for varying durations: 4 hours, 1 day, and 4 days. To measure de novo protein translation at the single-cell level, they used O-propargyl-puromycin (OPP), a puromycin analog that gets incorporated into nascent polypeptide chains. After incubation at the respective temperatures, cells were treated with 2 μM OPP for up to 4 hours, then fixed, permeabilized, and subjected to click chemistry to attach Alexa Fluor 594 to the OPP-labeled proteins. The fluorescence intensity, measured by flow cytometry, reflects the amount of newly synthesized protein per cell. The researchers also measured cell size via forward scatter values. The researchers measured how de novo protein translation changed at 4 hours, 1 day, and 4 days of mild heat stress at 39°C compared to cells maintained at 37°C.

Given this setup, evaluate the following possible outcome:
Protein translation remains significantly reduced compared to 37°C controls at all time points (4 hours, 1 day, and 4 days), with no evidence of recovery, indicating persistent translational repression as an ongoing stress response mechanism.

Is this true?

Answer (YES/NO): NO